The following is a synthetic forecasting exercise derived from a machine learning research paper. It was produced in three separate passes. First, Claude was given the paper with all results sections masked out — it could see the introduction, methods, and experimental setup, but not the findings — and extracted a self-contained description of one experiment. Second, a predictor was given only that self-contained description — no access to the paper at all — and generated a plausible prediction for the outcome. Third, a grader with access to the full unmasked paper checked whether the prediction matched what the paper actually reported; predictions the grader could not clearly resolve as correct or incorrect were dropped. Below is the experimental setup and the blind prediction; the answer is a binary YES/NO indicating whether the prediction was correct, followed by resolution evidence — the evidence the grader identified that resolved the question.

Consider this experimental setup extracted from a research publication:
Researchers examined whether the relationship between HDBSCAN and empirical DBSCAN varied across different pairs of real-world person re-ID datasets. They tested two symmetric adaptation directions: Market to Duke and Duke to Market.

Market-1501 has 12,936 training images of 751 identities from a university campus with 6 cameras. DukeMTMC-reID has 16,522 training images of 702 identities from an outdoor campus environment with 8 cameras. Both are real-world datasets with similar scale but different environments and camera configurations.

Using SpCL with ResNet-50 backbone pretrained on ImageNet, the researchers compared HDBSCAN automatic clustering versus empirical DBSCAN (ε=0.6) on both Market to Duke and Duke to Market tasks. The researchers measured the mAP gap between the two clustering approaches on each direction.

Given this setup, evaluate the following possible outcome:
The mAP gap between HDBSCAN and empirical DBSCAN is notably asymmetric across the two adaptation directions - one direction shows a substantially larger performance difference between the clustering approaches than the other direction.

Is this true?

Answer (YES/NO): YES